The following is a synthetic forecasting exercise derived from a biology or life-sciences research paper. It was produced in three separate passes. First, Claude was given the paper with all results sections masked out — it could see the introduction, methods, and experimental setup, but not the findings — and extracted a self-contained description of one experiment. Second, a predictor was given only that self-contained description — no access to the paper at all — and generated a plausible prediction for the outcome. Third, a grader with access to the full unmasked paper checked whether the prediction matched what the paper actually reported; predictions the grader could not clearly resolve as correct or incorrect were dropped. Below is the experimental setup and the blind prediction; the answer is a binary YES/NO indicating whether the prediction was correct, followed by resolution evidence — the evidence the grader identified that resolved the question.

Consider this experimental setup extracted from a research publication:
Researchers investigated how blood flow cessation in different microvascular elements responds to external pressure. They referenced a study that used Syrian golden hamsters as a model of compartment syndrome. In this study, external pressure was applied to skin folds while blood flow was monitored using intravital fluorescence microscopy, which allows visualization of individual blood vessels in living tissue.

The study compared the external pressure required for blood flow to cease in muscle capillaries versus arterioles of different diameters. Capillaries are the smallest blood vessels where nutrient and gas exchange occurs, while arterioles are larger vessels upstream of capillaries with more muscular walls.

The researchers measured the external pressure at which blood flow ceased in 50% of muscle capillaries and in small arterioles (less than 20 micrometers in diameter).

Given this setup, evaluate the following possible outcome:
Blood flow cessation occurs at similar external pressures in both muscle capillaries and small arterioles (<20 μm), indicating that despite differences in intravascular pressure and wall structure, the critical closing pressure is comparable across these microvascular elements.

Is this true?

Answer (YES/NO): NO